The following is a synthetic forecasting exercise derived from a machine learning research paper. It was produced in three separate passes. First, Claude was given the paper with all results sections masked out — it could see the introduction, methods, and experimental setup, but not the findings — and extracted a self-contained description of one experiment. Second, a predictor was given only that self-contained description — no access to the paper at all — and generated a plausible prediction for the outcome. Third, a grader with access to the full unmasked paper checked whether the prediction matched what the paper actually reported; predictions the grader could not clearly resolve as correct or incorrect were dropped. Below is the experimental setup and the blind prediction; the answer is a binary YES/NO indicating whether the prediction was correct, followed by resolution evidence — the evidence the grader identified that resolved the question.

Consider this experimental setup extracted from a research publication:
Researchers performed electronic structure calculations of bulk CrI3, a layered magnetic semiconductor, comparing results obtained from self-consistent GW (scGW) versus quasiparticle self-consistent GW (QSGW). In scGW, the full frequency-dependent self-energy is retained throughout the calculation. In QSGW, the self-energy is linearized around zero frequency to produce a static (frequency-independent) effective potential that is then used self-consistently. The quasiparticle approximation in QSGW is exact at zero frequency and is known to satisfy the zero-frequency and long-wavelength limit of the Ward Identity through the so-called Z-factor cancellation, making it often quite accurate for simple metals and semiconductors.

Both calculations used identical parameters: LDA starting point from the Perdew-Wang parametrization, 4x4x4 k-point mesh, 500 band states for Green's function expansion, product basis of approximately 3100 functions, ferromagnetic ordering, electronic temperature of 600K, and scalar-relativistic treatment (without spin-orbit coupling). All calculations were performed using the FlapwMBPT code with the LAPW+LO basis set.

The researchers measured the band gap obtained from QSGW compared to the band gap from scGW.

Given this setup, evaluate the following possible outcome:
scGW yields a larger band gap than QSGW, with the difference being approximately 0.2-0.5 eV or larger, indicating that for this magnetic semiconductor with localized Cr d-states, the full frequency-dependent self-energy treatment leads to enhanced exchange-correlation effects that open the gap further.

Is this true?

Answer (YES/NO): NO